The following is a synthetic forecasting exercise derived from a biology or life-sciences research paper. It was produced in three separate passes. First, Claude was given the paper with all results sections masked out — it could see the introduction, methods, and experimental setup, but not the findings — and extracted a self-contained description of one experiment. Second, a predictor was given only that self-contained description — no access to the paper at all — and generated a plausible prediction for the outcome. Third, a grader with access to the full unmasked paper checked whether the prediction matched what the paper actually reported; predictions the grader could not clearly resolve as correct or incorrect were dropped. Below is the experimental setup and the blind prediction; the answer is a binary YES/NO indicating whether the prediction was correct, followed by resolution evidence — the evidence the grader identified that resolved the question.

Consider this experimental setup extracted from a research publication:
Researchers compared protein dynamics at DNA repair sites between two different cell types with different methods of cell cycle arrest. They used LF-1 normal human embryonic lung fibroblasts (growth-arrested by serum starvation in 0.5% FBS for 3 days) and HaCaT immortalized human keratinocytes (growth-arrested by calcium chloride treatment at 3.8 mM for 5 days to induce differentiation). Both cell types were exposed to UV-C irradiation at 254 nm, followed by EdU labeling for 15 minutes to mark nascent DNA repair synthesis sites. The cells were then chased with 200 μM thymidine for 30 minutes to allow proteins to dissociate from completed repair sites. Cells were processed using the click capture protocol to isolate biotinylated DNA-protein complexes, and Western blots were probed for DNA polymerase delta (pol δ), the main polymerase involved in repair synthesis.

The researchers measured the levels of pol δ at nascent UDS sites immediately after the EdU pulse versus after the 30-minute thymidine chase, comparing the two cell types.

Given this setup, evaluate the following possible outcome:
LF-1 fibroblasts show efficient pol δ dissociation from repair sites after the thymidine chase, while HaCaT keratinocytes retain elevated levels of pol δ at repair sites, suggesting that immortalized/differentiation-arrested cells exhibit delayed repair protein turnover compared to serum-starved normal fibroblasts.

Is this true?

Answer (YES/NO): NO